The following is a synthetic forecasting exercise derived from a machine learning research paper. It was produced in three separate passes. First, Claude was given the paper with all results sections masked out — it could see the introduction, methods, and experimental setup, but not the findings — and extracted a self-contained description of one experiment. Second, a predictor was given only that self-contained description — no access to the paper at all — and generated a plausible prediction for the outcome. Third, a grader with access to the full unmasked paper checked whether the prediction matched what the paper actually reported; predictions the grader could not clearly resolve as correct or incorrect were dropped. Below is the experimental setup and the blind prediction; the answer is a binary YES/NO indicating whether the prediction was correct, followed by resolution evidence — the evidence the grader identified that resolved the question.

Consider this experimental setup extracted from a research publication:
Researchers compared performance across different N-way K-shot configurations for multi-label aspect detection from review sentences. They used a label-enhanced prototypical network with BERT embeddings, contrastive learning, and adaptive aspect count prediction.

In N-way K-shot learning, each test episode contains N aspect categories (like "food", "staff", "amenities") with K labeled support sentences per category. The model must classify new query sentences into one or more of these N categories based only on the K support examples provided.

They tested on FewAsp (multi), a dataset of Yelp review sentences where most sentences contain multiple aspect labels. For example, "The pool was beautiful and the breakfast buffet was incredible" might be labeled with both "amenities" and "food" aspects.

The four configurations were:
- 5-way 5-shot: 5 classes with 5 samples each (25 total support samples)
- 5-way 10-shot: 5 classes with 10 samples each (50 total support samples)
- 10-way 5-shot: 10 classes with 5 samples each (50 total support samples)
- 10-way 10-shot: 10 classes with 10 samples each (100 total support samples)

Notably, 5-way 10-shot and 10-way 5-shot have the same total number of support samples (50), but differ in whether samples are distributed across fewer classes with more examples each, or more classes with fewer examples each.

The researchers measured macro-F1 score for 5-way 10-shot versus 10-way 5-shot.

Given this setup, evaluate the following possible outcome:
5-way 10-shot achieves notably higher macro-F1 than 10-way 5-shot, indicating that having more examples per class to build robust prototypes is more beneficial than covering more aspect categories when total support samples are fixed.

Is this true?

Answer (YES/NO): YES